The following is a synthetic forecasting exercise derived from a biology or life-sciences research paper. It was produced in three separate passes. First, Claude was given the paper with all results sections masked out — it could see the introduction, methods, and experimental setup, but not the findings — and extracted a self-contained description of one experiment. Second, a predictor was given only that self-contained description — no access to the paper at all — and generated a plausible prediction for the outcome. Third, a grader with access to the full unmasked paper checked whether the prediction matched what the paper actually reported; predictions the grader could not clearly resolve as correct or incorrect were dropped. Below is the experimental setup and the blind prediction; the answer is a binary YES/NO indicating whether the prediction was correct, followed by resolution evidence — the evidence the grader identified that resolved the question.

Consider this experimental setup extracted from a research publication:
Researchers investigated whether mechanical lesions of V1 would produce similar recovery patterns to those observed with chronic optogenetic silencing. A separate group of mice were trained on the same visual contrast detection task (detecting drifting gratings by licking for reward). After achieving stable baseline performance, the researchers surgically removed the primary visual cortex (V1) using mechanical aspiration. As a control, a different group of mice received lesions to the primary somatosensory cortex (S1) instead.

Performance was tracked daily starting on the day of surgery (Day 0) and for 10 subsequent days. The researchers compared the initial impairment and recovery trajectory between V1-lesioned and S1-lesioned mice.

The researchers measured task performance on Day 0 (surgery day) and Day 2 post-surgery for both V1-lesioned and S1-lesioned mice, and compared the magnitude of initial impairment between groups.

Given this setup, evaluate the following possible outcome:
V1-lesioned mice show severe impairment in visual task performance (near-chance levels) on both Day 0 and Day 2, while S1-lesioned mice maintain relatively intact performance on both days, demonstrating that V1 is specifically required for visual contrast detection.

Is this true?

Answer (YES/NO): NO